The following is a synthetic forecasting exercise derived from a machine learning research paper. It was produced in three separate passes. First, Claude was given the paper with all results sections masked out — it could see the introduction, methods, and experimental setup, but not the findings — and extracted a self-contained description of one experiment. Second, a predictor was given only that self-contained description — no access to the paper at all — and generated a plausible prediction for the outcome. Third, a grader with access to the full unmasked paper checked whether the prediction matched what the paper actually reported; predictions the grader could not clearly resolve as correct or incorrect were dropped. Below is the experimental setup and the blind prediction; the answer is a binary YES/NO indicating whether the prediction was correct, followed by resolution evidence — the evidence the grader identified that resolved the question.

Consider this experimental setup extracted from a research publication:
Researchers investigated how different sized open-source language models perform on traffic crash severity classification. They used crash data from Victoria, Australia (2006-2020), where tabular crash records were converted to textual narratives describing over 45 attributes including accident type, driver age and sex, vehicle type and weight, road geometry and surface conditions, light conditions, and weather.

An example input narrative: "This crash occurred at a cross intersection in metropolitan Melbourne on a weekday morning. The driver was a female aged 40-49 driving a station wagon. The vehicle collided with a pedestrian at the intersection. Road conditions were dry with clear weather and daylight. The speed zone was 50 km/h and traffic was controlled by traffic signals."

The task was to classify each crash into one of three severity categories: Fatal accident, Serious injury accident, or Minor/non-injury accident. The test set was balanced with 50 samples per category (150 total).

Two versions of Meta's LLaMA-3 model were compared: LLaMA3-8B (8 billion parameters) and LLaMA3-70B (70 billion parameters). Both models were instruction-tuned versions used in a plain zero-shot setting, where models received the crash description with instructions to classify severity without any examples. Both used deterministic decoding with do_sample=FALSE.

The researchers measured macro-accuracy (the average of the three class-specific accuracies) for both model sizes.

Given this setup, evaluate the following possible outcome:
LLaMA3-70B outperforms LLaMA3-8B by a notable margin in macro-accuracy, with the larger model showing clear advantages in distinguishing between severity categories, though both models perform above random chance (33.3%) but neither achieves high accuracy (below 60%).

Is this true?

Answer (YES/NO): YES